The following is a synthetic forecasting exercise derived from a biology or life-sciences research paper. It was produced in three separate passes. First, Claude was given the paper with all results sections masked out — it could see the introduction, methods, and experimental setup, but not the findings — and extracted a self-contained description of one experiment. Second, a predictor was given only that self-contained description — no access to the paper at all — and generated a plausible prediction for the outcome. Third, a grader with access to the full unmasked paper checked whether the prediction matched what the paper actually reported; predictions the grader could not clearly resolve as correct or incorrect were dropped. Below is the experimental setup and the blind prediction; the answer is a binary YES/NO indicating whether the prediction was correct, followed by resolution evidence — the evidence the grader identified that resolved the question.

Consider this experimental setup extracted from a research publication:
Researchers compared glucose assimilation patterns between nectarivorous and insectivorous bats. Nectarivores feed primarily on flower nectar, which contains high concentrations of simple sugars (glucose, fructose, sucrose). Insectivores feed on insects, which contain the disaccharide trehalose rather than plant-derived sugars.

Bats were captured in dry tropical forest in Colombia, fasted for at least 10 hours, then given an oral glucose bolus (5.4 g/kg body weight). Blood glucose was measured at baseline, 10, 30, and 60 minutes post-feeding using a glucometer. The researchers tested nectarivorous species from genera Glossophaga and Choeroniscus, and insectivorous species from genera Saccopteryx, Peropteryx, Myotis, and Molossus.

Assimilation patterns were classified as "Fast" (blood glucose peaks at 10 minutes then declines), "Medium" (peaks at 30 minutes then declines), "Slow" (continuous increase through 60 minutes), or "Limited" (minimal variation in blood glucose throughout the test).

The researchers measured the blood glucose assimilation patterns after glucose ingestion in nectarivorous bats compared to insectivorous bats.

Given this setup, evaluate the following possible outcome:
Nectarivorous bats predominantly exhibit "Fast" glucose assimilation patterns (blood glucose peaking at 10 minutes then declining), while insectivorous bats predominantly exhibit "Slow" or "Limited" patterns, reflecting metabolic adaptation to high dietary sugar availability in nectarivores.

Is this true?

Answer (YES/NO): YES